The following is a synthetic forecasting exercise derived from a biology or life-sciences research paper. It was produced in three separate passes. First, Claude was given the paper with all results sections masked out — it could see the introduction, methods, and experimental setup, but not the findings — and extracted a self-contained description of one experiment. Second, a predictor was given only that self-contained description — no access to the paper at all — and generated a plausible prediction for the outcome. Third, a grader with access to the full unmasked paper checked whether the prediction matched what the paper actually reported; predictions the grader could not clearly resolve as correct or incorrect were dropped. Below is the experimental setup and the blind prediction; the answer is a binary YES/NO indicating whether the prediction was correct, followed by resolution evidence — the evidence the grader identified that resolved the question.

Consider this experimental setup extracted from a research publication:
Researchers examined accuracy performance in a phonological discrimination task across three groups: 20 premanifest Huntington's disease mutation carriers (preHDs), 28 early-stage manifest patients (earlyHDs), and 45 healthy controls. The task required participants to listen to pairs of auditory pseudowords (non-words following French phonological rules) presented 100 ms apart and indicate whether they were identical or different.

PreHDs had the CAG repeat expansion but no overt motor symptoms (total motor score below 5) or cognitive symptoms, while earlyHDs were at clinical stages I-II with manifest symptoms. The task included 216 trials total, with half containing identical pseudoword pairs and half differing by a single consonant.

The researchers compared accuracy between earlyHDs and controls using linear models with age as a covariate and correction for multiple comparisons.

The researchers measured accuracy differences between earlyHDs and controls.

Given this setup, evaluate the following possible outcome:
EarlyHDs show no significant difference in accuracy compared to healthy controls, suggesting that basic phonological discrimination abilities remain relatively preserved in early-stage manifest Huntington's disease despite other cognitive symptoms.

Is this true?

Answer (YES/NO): NO